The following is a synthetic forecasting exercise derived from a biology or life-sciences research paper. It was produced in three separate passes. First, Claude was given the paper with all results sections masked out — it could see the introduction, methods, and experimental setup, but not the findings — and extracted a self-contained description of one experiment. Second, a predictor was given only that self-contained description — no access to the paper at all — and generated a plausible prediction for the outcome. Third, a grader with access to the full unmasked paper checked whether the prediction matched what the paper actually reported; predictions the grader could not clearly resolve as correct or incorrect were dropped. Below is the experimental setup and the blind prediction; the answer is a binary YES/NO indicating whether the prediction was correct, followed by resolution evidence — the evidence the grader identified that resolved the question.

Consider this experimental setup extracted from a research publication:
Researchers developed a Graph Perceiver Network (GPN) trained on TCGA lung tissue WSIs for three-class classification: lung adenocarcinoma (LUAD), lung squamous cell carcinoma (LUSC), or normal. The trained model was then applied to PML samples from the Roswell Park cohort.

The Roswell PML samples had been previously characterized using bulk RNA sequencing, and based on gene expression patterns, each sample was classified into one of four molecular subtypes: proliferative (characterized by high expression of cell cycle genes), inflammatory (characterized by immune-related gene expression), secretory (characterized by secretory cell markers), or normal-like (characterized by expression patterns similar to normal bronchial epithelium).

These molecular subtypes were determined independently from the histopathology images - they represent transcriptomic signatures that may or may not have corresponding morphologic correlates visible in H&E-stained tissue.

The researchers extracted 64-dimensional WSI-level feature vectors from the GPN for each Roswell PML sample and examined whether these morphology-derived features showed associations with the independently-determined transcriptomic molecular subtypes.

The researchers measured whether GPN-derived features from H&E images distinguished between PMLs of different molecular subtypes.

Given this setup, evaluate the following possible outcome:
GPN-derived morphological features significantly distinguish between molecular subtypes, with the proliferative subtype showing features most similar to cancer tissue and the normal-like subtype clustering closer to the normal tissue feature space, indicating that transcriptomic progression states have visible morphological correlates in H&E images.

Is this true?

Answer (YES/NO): NO